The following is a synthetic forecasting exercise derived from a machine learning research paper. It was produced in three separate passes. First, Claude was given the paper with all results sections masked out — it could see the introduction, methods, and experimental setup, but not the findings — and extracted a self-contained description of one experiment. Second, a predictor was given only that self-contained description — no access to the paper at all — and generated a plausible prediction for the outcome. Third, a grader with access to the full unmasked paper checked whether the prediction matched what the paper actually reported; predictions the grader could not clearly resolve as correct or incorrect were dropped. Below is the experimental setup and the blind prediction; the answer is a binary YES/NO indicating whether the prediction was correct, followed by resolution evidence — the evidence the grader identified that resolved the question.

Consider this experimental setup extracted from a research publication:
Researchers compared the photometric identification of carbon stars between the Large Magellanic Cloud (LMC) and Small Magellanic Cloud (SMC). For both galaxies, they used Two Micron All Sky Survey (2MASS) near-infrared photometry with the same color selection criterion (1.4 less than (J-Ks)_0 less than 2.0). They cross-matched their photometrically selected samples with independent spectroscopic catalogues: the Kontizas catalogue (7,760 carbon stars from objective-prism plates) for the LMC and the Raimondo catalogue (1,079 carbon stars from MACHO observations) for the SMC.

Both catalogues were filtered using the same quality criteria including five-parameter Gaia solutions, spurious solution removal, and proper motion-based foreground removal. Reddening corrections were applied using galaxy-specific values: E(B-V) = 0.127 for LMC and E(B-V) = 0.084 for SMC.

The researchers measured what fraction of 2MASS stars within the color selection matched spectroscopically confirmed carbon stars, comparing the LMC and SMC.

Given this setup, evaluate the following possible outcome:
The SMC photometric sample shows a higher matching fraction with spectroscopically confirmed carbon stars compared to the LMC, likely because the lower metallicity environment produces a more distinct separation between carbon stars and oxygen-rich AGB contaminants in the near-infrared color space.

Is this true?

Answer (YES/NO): NO